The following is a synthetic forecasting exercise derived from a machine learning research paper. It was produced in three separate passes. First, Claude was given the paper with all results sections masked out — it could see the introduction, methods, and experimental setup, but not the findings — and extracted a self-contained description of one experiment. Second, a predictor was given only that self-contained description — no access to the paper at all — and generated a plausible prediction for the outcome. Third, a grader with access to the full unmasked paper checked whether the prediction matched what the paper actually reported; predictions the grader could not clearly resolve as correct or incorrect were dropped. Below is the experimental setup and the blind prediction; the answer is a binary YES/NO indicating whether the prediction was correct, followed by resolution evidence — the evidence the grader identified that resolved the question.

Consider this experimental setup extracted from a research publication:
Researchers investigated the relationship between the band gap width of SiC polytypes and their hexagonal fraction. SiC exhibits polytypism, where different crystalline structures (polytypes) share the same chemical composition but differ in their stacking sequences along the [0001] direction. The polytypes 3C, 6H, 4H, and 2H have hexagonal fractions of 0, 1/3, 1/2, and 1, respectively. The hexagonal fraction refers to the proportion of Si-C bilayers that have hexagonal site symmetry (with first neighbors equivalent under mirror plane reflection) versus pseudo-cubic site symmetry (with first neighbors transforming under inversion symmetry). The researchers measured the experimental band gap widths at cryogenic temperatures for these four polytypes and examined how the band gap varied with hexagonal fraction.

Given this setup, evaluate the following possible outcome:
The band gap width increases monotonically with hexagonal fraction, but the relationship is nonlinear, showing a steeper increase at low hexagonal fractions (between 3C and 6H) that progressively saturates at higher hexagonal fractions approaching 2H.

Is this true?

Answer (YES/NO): YES